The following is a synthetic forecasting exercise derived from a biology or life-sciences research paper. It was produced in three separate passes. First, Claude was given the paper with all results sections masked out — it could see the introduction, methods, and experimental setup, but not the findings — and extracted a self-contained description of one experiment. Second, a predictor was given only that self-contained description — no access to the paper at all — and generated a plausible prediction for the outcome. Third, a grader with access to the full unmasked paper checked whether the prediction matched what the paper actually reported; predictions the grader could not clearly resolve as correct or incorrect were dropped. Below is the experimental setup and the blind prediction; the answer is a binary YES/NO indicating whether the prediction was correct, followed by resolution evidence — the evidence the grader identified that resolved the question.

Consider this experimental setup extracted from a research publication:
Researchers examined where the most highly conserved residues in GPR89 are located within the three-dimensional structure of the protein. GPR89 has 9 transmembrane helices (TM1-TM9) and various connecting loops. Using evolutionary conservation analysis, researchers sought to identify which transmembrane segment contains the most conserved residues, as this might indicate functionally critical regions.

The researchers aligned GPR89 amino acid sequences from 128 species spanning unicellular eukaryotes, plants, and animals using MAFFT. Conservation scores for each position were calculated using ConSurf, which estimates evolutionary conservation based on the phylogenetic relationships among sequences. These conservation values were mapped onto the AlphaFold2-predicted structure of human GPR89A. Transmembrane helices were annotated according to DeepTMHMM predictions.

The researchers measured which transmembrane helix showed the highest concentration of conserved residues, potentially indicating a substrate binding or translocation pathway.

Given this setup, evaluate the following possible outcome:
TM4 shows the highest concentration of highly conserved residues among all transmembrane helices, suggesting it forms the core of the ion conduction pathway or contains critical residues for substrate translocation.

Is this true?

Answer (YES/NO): NO